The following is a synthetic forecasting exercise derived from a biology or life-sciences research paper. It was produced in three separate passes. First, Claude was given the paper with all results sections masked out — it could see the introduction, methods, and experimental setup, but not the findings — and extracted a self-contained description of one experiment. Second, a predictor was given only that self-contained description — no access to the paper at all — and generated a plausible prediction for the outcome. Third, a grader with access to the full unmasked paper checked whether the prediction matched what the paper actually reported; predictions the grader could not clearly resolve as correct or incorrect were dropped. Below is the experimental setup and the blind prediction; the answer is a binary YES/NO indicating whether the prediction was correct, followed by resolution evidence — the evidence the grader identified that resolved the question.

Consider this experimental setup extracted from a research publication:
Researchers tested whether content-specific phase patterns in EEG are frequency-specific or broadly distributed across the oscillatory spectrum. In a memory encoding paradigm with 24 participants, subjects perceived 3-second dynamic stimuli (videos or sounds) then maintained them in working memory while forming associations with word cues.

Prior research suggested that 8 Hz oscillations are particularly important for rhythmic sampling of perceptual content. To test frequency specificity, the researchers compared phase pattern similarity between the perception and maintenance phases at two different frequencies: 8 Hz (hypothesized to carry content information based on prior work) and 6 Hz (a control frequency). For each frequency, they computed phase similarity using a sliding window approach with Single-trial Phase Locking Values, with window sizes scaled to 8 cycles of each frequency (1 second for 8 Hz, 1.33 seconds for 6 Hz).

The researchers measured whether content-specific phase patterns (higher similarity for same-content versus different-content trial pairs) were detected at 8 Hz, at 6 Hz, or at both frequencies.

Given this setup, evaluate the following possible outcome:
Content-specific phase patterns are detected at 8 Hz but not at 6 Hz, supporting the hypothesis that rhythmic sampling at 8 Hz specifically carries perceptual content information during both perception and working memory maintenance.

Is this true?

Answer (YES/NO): YES